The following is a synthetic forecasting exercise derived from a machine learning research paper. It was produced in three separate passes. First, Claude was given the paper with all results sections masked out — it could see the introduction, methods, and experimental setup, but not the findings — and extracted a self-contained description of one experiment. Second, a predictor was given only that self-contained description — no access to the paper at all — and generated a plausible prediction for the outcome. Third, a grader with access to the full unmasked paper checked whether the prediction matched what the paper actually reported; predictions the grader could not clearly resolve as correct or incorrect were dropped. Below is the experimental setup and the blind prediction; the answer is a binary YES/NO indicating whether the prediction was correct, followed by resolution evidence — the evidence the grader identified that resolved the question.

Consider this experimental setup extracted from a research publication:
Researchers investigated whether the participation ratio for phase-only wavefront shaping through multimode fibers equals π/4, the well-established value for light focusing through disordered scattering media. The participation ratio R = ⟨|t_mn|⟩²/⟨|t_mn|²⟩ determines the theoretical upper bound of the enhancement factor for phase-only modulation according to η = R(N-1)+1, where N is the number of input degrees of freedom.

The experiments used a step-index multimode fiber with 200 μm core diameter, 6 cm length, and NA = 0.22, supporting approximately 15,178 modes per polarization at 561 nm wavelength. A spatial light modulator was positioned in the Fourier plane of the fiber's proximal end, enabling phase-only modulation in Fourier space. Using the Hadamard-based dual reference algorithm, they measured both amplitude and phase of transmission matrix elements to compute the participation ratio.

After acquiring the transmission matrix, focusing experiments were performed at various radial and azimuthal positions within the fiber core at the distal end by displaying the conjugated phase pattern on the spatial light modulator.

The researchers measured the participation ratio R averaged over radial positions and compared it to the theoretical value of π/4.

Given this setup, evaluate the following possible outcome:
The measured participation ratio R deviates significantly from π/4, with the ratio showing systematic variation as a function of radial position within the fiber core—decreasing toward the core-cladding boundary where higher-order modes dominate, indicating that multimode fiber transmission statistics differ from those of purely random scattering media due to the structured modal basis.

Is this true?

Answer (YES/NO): NO